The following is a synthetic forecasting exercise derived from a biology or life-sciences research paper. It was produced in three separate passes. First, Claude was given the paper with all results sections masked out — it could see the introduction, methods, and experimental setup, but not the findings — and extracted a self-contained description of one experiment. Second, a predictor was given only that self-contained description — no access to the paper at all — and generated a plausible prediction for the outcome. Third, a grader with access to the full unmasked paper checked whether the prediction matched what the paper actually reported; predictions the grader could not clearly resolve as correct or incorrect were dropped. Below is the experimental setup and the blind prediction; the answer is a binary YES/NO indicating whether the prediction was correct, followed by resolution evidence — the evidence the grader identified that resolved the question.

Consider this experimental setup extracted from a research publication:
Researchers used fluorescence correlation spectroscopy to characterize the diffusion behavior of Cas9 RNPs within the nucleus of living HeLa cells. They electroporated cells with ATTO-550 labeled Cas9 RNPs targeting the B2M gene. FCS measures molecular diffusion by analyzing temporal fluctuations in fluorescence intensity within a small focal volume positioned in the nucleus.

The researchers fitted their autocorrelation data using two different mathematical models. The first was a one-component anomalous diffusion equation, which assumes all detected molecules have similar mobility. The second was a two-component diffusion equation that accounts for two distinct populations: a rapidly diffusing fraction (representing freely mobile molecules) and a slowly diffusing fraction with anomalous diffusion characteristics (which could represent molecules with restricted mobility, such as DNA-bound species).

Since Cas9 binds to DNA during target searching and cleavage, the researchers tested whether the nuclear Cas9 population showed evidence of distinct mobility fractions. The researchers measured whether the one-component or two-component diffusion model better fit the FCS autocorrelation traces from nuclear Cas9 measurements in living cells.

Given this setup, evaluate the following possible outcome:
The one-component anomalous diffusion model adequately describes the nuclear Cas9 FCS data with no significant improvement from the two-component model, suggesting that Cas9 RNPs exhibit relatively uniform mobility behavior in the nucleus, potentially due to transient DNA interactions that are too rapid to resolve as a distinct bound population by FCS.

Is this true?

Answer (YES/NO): NO